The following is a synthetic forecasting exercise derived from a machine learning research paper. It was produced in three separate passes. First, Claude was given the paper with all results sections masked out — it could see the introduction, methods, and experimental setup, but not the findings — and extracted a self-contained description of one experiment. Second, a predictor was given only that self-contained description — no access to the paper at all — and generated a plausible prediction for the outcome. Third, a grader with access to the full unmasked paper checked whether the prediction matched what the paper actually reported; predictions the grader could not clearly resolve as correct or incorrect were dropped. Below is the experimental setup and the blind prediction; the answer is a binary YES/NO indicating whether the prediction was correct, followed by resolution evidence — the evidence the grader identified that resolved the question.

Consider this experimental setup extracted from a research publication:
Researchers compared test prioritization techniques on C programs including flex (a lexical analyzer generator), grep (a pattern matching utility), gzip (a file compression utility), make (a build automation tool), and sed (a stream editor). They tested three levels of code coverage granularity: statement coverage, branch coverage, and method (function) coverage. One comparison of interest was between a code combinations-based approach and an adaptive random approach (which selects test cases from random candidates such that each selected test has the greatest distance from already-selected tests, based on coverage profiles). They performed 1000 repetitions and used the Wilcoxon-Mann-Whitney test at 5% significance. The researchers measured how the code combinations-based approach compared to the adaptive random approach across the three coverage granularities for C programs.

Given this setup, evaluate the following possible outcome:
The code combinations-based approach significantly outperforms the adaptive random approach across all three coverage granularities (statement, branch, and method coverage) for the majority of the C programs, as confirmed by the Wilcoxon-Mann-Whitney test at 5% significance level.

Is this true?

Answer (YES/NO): NO